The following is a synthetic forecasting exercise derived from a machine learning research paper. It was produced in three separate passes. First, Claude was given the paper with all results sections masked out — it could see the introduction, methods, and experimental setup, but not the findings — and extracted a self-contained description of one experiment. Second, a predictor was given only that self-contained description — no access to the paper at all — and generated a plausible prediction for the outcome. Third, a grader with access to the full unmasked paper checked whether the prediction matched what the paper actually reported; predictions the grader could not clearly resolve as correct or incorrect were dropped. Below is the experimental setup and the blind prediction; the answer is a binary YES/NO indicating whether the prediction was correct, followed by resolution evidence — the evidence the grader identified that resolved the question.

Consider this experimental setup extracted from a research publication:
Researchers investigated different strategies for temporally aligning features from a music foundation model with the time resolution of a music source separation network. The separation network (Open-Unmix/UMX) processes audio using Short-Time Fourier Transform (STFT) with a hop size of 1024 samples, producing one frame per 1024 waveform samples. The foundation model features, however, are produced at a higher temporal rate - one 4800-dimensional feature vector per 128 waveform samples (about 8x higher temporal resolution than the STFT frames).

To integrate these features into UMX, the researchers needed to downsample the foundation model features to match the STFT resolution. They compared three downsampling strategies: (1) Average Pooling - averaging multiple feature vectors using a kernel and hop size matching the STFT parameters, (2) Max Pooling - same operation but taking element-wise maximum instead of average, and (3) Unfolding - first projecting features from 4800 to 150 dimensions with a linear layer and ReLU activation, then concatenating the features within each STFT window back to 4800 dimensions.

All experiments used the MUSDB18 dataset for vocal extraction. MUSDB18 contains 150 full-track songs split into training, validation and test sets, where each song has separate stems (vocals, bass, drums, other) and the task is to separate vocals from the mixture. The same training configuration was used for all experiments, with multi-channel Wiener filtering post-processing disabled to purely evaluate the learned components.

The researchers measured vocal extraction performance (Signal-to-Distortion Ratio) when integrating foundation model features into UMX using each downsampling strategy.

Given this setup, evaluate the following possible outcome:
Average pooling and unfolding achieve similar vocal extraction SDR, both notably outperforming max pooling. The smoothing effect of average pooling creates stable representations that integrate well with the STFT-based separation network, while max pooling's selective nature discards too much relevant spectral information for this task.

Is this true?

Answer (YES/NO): NO